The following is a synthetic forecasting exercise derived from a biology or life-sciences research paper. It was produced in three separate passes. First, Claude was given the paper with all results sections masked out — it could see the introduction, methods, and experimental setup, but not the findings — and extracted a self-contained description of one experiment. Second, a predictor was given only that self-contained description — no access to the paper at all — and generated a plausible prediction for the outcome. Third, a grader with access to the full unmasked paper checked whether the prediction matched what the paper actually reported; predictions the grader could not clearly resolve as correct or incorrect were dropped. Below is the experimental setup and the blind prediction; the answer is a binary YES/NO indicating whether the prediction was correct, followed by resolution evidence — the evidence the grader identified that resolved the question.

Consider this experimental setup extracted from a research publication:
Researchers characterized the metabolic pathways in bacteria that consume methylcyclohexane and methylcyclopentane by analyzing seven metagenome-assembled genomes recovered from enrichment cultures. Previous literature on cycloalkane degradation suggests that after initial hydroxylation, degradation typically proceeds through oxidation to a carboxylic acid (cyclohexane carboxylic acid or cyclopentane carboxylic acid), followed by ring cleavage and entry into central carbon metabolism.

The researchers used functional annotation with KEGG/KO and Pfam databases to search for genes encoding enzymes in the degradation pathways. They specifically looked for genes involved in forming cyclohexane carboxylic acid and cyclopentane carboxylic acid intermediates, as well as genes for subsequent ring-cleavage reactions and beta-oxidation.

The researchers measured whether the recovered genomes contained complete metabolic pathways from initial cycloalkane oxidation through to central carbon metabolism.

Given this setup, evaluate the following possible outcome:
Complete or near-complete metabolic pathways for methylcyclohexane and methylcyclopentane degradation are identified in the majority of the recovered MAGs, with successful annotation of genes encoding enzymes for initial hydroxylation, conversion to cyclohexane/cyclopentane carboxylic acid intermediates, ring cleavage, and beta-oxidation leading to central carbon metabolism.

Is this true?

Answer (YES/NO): NO